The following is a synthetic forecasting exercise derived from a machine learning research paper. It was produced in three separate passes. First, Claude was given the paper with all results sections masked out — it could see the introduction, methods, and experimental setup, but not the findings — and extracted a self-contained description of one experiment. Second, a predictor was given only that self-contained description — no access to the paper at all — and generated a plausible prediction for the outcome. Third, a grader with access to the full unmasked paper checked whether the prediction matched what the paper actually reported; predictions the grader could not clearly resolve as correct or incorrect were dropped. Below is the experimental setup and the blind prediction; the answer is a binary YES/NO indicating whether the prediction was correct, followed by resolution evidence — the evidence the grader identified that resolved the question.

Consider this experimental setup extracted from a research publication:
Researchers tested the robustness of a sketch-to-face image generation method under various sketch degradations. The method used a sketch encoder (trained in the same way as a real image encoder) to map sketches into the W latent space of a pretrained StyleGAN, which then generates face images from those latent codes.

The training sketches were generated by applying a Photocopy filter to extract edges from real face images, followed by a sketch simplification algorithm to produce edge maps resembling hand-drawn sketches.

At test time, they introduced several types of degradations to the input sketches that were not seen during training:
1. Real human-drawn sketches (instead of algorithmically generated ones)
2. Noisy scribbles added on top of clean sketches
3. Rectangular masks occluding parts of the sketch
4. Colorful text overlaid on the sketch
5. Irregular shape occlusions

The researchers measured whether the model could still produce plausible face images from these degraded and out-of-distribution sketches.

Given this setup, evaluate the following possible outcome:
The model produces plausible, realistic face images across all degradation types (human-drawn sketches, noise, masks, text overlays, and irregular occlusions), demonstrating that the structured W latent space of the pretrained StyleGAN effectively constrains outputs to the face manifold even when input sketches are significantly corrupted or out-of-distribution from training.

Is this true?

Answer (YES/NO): YES